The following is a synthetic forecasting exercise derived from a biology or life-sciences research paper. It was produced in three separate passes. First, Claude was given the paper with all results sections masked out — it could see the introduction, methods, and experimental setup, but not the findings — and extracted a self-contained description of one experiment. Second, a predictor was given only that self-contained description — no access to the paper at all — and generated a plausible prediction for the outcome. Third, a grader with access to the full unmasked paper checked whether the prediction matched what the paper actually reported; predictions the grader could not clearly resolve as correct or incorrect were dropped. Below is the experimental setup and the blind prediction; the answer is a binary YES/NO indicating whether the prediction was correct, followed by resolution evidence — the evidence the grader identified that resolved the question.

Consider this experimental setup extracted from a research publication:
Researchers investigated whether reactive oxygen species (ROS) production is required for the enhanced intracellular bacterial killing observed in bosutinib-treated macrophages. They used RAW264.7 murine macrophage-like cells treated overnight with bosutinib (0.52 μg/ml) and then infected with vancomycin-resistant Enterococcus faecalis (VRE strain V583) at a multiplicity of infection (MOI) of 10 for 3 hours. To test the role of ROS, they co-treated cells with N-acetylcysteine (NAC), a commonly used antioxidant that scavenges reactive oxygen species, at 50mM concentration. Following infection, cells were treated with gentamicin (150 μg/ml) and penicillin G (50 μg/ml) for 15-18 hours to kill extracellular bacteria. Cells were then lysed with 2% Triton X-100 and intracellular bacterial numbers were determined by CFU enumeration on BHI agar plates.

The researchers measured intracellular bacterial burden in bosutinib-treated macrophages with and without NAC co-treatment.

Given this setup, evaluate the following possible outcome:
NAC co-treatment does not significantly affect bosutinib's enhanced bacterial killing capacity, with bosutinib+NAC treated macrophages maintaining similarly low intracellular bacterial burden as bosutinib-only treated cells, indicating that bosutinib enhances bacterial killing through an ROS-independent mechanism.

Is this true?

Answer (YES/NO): NO